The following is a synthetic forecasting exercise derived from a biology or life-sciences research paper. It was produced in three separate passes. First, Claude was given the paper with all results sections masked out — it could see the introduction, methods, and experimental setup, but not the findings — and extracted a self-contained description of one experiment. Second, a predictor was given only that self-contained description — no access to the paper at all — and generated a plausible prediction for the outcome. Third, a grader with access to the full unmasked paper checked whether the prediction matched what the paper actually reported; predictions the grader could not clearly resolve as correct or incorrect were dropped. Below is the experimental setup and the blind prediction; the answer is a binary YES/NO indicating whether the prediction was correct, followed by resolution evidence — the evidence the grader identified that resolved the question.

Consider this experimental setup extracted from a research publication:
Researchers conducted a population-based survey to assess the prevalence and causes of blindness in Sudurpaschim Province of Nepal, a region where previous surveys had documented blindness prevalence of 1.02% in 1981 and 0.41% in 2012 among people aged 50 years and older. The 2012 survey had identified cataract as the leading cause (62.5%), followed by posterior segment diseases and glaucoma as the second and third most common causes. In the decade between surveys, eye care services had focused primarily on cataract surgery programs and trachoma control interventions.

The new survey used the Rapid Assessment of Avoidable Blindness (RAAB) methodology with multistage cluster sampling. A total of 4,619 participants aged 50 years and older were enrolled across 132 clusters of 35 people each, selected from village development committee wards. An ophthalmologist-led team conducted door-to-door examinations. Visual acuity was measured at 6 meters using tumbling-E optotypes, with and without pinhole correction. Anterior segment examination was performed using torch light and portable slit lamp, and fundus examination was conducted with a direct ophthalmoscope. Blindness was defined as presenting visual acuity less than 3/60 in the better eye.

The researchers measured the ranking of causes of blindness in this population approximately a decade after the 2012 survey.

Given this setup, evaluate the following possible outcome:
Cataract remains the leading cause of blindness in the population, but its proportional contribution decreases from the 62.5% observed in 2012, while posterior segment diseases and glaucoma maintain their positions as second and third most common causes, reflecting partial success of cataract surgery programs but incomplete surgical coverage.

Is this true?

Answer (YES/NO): NO